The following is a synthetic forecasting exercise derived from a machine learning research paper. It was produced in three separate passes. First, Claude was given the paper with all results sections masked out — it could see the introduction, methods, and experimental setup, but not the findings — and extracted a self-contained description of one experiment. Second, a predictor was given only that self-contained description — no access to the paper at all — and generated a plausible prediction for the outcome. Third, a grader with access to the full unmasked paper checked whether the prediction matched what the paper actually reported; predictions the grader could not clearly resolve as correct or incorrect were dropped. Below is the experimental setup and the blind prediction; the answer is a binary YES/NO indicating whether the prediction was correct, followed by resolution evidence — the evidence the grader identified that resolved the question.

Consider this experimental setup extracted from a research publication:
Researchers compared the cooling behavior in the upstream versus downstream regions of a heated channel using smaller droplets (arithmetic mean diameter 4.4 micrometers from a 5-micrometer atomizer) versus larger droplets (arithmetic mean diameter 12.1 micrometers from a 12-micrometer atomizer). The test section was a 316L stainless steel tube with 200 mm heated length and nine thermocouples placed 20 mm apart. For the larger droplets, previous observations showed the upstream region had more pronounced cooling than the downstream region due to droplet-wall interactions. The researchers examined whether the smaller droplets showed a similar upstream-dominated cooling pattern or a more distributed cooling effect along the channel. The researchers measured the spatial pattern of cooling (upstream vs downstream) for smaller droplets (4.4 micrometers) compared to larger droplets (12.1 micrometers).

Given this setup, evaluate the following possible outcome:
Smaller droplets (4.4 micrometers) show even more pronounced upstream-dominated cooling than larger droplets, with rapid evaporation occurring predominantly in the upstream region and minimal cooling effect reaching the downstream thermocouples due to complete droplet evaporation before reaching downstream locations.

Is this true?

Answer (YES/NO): NO